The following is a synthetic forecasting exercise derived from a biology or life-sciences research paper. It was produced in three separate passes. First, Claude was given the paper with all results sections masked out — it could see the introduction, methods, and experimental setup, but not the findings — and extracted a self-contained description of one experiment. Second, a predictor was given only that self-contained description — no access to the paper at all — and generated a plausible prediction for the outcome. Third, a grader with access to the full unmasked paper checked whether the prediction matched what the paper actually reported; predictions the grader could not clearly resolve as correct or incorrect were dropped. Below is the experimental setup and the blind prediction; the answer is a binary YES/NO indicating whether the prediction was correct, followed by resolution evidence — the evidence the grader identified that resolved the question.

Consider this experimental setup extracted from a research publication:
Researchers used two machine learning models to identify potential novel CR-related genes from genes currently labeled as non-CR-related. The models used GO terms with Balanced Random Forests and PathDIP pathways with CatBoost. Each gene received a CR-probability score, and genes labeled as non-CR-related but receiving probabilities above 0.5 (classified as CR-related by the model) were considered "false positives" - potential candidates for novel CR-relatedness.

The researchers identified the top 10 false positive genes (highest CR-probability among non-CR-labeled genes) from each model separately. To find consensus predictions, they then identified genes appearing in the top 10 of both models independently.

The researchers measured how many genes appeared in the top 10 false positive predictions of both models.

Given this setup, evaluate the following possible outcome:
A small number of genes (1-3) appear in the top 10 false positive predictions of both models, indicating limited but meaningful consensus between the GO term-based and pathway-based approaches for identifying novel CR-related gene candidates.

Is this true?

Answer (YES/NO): YES